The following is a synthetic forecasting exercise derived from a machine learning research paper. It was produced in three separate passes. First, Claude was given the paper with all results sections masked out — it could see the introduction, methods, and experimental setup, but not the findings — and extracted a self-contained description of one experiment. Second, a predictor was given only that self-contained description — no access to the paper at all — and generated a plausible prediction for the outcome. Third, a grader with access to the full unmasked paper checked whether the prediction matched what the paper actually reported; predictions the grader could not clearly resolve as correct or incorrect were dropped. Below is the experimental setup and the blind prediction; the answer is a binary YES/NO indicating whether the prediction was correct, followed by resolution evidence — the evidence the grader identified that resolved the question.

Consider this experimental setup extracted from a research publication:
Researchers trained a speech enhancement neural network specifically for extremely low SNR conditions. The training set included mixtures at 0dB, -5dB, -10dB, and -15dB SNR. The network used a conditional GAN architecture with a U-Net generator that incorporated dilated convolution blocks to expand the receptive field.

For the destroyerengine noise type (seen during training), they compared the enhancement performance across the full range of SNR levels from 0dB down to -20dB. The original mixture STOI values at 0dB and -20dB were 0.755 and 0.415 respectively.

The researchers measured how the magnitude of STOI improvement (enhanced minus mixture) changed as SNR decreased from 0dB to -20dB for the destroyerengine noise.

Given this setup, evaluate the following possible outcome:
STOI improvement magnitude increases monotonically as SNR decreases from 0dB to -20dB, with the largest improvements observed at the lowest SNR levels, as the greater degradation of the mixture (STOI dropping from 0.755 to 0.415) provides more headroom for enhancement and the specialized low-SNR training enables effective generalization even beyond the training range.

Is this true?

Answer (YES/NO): NO